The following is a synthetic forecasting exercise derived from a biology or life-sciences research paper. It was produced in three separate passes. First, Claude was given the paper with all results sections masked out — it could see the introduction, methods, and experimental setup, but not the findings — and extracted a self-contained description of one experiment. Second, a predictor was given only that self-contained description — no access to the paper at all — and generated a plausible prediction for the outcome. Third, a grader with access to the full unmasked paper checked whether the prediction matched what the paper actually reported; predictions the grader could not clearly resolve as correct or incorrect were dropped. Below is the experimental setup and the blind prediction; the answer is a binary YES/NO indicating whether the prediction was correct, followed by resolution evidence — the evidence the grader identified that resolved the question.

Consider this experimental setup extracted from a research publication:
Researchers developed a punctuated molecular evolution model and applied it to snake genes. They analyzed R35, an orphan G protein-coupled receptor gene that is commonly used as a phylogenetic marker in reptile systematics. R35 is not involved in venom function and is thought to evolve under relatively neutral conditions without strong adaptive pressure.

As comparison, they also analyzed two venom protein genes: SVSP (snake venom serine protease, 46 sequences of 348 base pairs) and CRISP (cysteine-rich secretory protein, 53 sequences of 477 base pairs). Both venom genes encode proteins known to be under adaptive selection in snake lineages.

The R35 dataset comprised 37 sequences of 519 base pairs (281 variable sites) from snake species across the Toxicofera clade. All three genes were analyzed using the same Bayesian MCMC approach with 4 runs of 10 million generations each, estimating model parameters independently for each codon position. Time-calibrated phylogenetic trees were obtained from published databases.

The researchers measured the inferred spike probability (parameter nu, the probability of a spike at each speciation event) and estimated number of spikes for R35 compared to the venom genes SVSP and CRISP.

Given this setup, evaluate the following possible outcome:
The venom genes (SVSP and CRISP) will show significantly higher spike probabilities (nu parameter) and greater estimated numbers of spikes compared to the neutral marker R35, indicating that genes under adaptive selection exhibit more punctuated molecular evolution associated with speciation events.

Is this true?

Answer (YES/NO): YES